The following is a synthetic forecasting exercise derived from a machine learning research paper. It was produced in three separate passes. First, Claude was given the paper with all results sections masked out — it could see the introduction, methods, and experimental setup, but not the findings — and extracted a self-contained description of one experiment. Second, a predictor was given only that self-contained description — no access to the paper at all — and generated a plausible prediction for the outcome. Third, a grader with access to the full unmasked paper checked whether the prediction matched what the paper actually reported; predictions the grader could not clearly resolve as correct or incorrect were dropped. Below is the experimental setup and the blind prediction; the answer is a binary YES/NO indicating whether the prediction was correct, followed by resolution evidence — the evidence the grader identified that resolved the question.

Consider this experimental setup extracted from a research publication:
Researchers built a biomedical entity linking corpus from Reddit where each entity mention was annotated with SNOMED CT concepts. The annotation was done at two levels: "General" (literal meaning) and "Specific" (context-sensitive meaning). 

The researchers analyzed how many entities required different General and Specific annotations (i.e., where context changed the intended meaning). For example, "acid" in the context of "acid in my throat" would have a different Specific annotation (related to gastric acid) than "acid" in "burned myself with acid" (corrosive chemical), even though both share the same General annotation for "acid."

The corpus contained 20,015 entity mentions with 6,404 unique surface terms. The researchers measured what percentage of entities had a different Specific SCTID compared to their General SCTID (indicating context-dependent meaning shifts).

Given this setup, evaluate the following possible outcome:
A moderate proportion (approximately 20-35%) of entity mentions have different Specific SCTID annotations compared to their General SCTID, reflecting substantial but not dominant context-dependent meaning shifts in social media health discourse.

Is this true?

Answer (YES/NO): NO